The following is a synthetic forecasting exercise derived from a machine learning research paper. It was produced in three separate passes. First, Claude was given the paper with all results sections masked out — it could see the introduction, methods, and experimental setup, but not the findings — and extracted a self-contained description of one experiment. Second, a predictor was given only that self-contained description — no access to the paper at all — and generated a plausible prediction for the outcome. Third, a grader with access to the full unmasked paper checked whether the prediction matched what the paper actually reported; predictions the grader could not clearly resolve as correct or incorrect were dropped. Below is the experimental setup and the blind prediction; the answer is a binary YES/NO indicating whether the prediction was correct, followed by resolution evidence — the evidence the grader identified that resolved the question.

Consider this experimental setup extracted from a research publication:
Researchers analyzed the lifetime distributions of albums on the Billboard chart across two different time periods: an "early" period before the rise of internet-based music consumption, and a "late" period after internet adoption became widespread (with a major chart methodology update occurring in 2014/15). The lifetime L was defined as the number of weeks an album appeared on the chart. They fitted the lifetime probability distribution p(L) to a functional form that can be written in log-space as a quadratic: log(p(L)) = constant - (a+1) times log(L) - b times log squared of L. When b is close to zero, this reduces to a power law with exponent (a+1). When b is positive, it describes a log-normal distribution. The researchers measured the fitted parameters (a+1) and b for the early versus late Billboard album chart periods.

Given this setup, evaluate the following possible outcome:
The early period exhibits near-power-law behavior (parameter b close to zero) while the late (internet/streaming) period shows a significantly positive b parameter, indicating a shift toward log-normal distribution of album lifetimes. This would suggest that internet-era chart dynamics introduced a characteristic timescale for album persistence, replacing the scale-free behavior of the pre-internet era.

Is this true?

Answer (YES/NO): NO